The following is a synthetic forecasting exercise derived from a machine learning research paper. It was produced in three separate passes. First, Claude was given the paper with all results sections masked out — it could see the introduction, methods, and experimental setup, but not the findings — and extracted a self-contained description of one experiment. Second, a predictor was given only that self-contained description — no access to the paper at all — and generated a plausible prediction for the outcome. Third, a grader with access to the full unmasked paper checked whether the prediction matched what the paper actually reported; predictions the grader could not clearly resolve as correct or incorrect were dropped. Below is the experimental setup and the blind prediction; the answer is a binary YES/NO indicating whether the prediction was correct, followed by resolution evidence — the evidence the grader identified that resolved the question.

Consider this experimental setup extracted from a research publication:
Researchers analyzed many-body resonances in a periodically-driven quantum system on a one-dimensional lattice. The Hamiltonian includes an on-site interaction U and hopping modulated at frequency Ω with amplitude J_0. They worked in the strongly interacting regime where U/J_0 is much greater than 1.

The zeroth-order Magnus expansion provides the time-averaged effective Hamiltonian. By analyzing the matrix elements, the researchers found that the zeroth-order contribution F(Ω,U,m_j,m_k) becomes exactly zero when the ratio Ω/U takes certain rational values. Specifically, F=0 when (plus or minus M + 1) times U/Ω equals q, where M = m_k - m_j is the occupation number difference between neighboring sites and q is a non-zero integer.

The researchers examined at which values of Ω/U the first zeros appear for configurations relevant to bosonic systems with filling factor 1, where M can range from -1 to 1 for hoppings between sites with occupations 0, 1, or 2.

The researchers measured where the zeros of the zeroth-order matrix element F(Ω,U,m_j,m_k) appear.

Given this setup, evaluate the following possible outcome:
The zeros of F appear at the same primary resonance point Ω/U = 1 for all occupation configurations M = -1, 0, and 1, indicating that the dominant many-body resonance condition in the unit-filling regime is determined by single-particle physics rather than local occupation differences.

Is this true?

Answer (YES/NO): NO